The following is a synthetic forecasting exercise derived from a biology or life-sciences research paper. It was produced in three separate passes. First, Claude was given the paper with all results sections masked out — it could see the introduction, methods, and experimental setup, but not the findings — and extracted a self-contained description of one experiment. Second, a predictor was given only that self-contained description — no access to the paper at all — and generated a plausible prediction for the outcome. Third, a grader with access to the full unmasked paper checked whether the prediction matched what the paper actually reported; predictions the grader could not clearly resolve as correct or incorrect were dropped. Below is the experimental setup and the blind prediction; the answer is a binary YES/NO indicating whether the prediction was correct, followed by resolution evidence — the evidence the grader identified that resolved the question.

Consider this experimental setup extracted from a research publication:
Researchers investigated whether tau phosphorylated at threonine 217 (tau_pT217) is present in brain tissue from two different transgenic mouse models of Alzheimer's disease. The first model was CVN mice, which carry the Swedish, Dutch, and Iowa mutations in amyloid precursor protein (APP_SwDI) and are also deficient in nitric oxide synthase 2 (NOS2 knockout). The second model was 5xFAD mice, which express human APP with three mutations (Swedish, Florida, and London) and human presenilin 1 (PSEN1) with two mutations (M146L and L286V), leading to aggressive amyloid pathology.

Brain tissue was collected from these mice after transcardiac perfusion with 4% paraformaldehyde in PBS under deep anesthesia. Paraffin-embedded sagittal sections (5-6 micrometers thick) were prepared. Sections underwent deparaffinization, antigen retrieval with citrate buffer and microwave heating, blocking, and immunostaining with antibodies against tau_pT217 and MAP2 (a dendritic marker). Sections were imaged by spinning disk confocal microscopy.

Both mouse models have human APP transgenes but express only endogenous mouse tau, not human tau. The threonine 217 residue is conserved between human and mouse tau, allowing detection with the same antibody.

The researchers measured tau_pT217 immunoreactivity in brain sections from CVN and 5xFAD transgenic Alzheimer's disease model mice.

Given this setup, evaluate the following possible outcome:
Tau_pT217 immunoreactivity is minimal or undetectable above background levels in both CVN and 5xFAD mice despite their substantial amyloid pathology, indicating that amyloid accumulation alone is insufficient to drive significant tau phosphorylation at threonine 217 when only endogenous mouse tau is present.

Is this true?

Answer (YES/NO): NO